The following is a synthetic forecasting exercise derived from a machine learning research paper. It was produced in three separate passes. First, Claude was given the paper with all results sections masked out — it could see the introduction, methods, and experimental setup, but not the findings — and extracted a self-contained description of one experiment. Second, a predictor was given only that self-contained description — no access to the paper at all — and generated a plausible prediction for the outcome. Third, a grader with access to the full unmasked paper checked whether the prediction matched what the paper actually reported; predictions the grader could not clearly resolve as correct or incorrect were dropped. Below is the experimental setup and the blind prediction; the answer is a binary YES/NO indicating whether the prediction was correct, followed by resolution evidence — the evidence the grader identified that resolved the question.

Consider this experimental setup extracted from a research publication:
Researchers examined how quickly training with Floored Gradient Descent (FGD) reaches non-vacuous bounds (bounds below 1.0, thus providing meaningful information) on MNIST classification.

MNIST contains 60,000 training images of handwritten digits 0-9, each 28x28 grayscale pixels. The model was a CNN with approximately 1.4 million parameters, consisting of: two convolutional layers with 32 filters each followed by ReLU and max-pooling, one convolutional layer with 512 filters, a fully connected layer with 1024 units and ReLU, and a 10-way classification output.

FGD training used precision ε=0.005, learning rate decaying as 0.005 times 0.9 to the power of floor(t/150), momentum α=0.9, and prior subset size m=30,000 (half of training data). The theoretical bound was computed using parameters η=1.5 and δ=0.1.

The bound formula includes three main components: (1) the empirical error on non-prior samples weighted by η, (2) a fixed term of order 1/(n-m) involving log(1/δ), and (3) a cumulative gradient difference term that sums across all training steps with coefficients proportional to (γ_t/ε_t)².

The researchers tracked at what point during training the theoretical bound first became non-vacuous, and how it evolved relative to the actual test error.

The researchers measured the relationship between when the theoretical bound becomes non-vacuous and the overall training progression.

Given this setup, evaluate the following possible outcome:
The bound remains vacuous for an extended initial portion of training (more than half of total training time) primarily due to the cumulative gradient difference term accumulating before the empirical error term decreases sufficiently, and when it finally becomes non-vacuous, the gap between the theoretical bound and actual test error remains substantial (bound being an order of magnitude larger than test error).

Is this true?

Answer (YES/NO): NO